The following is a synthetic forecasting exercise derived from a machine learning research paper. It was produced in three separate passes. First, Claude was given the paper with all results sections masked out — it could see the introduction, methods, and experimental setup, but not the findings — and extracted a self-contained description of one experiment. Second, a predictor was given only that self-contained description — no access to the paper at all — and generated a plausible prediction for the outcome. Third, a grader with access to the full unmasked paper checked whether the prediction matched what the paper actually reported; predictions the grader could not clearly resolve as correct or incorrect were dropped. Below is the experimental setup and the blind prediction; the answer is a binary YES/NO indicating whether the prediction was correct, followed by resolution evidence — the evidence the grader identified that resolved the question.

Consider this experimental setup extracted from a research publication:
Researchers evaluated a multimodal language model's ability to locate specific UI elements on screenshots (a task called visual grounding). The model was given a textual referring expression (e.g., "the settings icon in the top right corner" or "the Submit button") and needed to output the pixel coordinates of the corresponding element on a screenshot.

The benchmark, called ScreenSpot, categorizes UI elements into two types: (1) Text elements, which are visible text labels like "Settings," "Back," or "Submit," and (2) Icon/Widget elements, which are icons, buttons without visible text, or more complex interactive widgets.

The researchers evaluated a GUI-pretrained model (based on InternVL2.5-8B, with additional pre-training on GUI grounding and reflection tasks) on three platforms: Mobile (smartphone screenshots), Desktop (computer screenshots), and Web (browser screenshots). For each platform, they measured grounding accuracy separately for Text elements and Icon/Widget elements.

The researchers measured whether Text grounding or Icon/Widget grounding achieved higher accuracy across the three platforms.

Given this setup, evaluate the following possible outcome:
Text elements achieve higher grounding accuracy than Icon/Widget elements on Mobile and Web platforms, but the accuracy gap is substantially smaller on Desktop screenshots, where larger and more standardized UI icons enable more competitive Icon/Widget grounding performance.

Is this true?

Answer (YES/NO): NO